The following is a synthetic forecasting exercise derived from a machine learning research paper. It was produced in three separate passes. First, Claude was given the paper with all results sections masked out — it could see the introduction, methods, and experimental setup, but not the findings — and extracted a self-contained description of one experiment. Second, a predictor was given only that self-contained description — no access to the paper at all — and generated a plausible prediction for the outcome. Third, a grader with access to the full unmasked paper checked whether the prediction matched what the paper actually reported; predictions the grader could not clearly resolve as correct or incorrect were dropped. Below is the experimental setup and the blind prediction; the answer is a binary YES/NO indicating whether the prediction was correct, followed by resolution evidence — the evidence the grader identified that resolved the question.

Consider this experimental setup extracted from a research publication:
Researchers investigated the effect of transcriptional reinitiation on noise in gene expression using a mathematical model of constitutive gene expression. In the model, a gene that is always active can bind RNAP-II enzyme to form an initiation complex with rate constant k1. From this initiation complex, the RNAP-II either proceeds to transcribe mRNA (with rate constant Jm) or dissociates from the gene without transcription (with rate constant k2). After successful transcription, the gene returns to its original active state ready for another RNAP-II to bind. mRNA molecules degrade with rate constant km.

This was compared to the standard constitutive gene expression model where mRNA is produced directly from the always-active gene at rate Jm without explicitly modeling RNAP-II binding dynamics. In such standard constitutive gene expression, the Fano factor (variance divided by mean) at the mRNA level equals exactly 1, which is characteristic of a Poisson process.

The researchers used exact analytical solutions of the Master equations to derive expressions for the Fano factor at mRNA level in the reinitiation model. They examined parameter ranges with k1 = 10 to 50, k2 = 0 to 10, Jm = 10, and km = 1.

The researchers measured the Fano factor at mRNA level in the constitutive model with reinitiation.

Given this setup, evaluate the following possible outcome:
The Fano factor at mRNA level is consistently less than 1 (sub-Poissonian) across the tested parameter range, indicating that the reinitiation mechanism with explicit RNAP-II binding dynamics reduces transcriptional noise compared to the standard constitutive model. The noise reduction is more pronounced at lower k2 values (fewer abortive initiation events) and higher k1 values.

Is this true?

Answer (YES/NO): NO